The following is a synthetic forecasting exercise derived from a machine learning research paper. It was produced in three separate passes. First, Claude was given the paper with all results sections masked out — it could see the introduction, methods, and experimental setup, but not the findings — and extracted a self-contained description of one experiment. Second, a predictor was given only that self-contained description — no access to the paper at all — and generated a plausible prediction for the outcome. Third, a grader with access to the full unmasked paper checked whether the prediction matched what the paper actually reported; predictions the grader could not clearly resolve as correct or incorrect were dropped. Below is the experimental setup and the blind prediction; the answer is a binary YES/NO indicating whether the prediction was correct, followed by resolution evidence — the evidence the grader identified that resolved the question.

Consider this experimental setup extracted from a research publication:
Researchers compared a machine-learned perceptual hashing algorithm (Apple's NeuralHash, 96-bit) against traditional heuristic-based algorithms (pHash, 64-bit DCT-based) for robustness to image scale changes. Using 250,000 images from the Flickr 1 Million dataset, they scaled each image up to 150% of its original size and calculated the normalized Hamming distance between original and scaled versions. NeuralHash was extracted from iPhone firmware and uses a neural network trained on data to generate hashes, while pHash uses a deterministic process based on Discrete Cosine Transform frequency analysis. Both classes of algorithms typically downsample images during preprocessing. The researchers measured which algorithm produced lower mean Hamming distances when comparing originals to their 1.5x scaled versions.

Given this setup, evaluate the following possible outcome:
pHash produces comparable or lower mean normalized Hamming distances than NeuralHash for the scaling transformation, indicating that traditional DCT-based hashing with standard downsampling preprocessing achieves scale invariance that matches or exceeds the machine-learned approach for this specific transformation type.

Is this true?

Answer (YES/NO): YES